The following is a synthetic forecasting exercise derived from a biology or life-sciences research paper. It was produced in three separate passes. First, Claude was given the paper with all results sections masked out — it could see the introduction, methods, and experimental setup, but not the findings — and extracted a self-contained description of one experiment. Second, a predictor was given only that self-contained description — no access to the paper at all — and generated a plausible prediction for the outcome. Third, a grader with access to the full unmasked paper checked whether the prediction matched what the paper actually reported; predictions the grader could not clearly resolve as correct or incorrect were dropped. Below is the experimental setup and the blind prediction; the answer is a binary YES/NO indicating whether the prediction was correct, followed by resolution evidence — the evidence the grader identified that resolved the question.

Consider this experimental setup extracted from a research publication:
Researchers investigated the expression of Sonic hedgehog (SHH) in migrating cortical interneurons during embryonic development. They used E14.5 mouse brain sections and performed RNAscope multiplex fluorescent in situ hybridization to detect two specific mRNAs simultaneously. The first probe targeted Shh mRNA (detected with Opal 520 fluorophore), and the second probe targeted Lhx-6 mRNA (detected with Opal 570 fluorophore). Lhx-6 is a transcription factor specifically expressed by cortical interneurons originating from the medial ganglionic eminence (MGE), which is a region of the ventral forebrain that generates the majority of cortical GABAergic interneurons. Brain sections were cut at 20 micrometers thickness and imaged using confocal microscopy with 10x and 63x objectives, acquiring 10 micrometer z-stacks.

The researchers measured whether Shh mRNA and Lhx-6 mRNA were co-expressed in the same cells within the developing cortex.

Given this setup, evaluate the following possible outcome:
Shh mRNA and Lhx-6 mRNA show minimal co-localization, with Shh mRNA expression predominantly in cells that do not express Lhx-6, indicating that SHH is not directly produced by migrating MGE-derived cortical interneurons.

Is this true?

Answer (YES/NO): YES